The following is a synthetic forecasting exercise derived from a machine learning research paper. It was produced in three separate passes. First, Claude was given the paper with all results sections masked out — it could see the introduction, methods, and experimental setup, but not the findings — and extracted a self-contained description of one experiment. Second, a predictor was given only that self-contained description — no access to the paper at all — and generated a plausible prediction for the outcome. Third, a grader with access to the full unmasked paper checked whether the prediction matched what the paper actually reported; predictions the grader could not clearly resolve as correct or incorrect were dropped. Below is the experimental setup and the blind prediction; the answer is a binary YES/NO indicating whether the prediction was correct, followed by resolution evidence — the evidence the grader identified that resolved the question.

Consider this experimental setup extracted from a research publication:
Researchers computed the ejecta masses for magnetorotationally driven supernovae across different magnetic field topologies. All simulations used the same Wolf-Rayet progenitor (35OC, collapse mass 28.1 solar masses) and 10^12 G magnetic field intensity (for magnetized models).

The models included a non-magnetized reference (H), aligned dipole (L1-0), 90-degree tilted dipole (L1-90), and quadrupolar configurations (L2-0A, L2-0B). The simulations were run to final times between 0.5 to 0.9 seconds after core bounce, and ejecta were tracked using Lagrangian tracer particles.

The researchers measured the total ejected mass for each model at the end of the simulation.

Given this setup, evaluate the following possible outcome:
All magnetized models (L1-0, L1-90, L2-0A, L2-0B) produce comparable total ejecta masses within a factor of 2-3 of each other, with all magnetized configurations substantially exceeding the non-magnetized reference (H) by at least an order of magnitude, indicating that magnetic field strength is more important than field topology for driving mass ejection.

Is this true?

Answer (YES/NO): NO